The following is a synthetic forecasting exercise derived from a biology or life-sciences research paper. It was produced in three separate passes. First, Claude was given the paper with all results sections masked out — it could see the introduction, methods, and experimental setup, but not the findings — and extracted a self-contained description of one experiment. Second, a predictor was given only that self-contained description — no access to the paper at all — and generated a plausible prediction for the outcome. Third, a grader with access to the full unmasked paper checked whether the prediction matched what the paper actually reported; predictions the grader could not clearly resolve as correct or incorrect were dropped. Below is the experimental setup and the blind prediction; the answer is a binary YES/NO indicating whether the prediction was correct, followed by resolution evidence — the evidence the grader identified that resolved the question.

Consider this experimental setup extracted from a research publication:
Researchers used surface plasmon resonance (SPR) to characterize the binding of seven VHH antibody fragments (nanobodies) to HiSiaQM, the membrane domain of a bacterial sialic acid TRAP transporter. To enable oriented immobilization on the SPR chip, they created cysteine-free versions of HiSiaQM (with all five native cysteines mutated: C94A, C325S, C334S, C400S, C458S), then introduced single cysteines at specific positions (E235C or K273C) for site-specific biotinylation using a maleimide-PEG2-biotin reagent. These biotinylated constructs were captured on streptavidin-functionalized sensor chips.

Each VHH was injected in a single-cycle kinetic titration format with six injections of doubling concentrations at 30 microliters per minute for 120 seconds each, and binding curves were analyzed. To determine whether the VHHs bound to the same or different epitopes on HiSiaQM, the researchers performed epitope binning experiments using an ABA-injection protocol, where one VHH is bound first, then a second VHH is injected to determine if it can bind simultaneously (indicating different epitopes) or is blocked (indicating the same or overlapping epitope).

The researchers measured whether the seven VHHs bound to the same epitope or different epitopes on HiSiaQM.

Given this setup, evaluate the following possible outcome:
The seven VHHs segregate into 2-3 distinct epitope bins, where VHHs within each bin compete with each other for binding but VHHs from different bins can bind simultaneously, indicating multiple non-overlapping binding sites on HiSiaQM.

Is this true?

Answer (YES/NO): YES